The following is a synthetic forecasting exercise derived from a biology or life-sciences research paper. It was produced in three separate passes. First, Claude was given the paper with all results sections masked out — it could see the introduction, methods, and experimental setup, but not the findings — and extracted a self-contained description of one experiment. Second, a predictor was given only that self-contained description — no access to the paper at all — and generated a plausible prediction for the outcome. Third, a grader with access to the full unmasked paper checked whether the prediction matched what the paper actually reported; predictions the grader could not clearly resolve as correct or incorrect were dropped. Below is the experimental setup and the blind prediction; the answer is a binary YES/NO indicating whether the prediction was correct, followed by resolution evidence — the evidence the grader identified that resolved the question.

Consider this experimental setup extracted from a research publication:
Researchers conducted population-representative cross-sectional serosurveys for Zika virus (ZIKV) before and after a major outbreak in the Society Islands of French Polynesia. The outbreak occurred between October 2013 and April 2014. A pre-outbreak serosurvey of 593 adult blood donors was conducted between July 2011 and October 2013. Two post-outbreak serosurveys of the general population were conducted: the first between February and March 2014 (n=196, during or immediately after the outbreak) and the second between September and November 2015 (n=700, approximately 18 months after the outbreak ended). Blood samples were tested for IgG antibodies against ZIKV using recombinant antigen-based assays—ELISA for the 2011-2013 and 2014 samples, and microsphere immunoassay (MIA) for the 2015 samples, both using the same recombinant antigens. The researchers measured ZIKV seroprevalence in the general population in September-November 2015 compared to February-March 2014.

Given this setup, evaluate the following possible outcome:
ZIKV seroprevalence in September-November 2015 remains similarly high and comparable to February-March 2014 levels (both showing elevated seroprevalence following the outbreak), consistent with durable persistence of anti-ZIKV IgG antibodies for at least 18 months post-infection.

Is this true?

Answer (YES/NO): NO